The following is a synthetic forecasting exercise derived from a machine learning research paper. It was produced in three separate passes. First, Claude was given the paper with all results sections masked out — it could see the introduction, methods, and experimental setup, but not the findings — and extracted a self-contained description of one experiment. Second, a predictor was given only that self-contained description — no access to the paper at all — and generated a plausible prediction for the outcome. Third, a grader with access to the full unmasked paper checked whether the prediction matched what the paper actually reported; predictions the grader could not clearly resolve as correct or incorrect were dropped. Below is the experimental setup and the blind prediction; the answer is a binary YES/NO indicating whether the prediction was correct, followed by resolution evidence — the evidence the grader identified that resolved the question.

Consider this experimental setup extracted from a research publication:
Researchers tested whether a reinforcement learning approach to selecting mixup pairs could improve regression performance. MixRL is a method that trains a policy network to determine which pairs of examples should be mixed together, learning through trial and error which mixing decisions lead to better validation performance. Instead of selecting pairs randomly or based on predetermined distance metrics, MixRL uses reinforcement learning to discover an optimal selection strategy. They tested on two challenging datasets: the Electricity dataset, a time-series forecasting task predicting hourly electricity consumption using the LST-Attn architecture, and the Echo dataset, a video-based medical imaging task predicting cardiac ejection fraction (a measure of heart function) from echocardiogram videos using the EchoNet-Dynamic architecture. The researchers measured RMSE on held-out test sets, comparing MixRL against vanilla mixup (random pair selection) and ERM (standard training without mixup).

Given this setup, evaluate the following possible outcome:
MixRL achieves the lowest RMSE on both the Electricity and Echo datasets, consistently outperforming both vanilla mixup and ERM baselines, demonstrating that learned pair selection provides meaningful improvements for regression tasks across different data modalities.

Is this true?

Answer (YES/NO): NO